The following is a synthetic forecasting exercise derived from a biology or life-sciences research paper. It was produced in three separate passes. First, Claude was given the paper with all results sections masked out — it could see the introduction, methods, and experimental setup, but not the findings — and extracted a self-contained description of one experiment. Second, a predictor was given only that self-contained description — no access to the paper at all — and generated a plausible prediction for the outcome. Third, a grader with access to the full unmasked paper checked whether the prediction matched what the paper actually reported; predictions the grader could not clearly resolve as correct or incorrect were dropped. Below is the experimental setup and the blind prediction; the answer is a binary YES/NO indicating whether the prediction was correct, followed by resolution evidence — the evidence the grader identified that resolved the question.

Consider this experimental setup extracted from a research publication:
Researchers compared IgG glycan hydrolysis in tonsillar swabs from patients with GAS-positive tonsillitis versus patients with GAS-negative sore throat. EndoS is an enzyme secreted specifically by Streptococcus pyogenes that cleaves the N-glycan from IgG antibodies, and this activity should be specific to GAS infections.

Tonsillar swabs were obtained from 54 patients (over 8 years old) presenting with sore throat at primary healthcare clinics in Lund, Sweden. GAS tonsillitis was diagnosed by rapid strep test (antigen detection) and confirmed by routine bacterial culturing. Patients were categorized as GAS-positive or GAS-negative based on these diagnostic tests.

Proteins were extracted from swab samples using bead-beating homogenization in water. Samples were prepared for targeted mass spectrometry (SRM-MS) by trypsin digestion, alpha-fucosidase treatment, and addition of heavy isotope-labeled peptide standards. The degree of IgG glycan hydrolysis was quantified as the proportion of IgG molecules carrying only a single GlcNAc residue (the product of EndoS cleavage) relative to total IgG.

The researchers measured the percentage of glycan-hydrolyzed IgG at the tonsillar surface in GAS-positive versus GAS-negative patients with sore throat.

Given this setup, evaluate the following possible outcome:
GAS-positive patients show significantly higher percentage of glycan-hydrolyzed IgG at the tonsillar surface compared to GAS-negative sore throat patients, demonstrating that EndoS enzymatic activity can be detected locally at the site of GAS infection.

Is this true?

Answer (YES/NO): YES